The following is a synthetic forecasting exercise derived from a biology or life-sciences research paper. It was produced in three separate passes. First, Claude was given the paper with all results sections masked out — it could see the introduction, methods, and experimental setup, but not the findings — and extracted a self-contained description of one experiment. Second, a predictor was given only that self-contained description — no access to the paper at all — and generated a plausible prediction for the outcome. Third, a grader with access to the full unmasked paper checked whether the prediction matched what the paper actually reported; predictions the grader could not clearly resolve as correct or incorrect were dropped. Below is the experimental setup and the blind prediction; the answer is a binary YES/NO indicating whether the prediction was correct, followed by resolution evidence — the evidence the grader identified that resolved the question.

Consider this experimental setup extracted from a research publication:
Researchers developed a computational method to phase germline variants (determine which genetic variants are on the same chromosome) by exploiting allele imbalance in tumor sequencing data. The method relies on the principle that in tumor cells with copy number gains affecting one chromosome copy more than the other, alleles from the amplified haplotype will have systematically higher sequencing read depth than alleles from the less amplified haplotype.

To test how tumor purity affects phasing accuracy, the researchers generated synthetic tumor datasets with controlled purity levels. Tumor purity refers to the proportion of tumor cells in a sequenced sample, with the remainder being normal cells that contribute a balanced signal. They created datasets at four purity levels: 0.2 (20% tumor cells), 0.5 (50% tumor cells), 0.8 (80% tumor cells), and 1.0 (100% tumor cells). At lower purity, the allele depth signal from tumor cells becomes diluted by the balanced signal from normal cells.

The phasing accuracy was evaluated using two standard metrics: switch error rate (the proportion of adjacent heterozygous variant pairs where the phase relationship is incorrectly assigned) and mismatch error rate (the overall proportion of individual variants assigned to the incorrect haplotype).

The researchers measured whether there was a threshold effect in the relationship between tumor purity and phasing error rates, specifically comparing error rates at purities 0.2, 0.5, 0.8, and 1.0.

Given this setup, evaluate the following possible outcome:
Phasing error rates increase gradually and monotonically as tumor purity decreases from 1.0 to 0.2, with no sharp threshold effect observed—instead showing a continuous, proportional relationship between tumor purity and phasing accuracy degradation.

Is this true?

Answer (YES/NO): NO